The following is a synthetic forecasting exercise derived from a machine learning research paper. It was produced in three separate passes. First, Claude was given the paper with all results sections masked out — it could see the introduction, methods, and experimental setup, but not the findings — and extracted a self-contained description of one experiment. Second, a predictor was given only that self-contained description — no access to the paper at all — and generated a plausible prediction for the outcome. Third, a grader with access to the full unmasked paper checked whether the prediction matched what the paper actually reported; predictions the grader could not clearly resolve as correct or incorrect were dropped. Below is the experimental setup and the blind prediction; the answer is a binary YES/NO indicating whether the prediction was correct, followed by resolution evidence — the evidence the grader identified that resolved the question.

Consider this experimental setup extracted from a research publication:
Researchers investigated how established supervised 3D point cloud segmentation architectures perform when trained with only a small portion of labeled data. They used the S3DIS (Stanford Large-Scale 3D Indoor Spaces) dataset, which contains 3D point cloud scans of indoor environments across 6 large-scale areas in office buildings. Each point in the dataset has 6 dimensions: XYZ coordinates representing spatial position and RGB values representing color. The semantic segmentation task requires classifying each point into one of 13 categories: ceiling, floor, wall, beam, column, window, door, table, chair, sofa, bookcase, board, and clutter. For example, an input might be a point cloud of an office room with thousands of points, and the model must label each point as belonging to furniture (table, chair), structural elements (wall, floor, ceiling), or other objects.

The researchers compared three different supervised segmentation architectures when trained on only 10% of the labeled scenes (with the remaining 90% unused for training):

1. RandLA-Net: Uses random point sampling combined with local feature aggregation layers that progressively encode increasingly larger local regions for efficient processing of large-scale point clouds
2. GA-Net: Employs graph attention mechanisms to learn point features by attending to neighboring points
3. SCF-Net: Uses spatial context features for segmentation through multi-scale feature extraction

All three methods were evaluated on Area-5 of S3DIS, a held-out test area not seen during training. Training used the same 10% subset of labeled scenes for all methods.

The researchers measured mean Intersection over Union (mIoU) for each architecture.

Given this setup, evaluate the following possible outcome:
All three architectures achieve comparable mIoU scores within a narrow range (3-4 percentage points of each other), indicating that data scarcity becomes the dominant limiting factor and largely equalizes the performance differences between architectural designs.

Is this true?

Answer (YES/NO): YES